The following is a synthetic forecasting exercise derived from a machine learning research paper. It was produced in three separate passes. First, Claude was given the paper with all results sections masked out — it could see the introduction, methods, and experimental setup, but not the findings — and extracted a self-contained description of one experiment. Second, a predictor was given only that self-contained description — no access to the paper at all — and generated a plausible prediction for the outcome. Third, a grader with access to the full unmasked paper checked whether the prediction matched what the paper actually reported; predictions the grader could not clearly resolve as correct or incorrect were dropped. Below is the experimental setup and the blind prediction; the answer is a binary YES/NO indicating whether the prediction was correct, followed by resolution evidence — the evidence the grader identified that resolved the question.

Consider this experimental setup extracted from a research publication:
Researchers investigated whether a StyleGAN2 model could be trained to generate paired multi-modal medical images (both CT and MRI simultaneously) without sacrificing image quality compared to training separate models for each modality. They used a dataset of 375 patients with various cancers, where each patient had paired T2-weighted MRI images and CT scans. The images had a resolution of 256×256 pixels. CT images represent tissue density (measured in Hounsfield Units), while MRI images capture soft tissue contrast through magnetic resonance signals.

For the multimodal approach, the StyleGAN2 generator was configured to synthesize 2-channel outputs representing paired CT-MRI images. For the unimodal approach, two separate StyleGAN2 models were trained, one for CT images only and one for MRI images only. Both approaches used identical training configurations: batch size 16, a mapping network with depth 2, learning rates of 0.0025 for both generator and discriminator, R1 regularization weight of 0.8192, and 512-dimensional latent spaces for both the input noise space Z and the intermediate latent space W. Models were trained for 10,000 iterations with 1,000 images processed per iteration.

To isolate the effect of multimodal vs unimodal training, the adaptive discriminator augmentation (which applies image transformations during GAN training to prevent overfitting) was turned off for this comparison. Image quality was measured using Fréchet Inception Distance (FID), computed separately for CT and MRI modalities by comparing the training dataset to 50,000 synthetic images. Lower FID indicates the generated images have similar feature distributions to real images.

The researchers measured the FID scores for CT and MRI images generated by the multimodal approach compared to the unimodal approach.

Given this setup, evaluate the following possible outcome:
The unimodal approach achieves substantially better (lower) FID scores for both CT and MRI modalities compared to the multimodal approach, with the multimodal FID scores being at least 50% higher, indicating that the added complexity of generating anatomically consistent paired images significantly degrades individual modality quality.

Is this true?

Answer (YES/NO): NO